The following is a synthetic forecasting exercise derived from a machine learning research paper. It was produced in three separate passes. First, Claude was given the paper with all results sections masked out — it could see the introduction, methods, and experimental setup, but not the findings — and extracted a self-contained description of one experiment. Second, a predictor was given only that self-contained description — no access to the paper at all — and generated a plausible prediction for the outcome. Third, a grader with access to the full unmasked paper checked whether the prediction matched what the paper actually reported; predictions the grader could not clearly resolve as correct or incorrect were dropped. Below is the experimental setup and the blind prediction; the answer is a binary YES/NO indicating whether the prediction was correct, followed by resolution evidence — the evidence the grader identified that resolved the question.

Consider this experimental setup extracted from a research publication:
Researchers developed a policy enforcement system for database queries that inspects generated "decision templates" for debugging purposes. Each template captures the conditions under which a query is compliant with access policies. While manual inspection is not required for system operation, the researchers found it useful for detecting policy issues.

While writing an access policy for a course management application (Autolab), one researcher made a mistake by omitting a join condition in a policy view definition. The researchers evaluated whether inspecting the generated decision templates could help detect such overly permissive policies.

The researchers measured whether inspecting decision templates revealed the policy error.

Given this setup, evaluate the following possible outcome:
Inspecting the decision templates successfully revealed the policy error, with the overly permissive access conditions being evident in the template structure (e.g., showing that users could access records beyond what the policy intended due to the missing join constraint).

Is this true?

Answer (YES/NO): YES